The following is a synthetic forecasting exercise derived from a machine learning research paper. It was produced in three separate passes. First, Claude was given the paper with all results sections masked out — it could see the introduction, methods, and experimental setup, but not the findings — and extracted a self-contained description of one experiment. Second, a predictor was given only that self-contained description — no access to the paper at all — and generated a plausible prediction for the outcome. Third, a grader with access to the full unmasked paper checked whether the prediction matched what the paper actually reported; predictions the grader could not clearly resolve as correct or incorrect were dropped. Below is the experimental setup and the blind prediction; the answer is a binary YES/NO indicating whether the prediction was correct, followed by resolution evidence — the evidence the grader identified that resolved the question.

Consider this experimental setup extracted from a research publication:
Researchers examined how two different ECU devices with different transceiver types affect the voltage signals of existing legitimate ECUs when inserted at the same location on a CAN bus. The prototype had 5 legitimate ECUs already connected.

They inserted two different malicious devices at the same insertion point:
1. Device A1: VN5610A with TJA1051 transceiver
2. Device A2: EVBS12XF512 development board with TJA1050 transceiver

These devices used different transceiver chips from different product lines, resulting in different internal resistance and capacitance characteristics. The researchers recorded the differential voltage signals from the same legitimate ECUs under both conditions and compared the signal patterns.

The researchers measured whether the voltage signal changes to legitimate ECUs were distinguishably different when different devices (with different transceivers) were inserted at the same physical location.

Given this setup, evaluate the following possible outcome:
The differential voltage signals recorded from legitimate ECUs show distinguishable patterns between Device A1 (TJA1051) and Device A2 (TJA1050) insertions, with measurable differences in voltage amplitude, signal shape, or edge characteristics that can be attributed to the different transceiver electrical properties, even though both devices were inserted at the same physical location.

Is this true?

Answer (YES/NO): YES